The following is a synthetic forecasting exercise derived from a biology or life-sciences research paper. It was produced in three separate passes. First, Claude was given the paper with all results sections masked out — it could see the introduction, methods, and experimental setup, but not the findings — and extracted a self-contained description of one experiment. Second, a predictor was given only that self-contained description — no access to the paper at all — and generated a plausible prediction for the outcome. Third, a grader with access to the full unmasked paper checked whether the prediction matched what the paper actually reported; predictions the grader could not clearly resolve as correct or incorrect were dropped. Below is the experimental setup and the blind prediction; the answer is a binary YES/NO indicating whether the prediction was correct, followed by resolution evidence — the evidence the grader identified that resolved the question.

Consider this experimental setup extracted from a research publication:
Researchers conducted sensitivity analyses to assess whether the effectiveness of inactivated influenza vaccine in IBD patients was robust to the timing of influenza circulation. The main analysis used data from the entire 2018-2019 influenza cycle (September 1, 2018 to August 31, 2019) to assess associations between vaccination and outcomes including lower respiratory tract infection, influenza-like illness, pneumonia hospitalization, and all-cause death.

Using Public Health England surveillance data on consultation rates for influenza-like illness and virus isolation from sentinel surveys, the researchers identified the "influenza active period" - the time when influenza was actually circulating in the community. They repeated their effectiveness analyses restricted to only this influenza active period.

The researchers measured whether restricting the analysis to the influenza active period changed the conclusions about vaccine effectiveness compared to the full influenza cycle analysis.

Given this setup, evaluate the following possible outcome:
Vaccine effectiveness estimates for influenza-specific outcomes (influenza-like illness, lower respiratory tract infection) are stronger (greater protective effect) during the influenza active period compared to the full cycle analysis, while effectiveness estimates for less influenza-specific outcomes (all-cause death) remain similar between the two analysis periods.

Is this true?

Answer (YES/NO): NO